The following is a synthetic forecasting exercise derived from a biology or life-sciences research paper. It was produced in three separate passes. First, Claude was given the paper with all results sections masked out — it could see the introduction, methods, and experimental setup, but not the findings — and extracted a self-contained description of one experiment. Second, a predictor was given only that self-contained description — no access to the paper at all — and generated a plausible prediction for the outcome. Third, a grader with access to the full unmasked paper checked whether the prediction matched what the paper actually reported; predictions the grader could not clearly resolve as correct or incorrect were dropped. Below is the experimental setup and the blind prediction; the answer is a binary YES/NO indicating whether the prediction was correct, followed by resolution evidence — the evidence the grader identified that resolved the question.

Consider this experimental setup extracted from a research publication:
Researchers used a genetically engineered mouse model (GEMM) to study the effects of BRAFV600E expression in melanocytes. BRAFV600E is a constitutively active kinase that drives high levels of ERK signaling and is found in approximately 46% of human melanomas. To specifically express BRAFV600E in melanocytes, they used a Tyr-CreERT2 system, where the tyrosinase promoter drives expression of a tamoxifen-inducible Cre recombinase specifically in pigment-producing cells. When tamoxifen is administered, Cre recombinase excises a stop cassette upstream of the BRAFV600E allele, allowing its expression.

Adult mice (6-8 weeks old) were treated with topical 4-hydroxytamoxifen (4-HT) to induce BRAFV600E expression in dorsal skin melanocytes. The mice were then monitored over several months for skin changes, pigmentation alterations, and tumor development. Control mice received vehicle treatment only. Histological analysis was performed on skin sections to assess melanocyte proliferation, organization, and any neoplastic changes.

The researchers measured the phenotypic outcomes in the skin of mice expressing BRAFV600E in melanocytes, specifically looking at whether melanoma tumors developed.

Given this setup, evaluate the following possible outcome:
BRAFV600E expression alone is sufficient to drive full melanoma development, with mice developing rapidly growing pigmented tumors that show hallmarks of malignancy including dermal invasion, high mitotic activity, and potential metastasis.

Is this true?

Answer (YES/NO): NO